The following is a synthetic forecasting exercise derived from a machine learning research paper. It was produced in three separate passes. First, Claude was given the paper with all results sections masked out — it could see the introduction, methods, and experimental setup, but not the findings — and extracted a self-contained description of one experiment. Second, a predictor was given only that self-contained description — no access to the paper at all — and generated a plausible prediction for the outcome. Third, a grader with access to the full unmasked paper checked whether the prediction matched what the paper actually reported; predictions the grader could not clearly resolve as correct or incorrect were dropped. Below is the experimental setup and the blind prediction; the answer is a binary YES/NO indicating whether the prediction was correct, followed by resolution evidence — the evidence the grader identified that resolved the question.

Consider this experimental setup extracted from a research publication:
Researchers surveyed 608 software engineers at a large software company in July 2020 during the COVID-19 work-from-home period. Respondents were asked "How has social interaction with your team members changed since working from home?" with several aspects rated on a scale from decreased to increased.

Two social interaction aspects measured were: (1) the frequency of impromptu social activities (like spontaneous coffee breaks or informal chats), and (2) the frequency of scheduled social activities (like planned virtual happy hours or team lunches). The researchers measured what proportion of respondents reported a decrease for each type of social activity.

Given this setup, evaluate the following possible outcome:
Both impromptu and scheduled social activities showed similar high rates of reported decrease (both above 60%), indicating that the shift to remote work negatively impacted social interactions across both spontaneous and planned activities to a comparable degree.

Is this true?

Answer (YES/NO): NO